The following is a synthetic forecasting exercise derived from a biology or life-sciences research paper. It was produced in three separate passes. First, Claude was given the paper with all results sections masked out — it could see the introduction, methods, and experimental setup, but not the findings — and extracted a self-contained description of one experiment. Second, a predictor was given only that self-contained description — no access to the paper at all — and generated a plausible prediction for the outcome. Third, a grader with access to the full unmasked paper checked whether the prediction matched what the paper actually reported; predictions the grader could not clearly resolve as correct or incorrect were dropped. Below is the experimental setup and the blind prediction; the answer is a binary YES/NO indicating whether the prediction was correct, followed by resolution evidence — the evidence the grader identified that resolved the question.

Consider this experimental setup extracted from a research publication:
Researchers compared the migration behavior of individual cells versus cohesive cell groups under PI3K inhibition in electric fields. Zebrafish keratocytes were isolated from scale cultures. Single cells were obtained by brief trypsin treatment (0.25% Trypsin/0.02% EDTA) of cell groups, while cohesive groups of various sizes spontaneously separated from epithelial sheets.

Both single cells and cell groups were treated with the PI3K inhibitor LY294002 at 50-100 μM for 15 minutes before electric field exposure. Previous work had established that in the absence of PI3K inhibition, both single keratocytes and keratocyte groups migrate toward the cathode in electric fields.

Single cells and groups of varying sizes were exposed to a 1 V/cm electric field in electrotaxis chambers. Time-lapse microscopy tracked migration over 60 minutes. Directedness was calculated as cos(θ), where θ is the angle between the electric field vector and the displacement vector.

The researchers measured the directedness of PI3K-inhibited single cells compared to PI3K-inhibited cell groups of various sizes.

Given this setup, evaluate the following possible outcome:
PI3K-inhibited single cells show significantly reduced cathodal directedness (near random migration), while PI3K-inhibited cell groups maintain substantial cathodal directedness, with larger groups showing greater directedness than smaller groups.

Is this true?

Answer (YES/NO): NO